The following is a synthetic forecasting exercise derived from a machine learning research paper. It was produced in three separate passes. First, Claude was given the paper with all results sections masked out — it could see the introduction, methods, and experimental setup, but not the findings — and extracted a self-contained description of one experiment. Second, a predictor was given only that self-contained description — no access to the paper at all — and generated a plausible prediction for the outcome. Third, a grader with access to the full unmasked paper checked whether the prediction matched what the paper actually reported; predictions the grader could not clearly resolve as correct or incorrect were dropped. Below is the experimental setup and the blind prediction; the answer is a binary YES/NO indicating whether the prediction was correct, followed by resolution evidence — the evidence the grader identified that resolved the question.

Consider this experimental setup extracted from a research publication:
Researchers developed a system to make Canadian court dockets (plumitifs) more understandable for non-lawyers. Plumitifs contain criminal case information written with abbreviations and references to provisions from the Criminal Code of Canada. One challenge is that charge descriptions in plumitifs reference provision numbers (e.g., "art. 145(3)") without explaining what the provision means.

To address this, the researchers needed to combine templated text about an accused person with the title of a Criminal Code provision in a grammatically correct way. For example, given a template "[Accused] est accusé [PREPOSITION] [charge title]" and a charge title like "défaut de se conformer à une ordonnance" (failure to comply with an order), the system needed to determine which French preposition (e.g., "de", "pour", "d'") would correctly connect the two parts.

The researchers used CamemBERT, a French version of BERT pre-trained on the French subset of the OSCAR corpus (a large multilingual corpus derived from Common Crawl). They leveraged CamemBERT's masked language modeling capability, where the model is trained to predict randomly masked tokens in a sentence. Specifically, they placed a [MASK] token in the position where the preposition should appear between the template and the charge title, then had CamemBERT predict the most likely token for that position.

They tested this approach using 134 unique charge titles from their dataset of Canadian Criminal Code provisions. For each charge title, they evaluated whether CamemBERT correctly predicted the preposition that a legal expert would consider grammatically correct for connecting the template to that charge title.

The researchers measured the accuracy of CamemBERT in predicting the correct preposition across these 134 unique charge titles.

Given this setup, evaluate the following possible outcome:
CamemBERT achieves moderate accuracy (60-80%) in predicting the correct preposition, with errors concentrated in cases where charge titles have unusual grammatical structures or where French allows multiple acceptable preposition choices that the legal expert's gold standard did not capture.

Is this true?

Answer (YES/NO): NO